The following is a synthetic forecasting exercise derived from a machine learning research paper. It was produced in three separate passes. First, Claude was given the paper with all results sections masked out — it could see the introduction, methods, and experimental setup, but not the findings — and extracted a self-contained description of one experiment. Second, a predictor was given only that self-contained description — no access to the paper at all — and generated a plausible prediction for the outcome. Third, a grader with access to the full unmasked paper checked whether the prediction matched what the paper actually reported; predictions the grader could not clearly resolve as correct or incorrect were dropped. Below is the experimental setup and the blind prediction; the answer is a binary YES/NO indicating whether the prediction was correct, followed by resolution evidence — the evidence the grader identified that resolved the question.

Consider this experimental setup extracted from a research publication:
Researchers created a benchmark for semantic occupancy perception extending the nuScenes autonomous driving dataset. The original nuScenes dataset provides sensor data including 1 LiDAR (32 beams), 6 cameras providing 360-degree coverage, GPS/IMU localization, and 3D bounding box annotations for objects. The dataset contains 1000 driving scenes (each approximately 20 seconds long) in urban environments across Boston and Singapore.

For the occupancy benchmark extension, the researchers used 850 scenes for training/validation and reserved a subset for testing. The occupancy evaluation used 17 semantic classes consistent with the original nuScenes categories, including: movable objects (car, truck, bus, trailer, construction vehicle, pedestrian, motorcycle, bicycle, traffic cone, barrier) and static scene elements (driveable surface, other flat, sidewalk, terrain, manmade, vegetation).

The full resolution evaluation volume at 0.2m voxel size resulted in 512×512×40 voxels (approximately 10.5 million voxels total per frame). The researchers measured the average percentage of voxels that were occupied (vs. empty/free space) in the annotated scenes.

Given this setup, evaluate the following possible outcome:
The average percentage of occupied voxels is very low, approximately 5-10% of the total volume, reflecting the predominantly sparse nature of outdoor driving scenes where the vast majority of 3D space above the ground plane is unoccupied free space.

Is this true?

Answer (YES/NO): NO